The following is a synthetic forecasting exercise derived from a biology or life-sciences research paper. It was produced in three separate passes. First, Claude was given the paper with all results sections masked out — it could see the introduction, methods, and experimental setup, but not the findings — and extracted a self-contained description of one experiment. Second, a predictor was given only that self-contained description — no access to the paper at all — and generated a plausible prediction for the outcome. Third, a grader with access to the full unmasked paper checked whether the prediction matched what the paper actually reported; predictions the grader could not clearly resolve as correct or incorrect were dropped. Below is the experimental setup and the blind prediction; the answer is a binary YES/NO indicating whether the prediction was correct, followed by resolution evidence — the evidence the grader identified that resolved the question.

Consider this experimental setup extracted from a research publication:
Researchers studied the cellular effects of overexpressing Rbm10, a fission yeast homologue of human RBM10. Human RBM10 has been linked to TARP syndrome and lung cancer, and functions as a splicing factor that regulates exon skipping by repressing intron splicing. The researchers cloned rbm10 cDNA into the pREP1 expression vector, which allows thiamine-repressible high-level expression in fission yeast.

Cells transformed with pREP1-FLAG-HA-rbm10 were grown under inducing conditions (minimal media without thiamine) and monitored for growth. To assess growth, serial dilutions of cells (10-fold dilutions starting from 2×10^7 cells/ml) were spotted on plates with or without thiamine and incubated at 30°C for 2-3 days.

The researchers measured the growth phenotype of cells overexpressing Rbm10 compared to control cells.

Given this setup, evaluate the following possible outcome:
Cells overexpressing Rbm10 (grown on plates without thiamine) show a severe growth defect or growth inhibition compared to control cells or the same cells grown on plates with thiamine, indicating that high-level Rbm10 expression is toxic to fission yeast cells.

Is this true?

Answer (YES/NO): YES